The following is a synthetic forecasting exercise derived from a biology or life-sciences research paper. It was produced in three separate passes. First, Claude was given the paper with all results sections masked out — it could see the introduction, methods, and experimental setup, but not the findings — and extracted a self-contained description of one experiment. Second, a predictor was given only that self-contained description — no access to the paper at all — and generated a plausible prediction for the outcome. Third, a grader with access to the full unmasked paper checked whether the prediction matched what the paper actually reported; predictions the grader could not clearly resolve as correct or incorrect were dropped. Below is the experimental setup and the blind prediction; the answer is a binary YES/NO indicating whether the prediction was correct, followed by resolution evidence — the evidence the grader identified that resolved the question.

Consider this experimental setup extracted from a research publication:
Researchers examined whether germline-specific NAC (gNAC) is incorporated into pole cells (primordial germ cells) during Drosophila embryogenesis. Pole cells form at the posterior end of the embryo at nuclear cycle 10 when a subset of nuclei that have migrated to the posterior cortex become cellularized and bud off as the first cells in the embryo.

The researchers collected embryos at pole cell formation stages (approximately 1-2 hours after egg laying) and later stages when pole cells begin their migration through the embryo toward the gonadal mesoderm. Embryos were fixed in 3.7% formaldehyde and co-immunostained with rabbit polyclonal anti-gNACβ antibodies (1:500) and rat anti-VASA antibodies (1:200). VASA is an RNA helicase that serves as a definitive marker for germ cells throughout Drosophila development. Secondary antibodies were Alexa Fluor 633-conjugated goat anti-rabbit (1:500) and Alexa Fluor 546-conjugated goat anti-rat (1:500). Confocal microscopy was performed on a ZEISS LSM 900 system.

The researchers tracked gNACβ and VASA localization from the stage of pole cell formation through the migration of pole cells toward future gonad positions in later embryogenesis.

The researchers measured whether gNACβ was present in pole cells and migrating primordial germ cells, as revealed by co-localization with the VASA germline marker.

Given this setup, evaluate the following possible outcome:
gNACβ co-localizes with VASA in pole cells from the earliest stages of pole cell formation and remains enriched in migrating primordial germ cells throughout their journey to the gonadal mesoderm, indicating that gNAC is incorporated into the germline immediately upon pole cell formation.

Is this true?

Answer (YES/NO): YES